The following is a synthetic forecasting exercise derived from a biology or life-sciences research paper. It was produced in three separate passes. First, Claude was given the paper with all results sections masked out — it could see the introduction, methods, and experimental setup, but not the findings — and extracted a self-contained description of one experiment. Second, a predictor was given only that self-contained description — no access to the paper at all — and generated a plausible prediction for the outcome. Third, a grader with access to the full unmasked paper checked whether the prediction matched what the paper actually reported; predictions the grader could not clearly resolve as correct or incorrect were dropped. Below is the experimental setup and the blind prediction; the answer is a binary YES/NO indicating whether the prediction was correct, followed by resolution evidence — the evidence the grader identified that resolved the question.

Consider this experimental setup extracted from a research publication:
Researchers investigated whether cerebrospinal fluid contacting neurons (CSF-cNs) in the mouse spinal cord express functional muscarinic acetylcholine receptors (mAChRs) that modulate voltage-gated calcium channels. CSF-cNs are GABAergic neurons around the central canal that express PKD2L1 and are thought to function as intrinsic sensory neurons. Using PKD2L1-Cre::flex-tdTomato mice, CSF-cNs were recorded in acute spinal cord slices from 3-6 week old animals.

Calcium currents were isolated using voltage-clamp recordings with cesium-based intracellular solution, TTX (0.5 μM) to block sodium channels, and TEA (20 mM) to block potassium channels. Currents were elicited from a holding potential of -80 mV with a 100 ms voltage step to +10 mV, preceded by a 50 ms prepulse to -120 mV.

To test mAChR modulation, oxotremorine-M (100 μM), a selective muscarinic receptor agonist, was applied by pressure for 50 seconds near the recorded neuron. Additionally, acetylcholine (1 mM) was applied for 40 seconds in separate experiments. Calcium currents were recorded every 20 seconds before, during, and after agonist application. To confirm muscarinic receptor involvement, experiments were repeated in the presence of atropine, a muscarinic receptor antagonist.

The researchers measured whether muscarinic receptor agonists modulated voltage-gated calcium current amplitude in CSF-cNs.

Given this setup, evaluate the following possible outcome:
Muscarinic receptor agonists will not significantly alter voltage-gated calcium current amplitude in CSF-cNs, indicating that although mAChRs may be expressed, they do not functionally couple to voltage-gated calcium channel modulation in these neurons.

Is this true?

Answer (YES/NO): NO